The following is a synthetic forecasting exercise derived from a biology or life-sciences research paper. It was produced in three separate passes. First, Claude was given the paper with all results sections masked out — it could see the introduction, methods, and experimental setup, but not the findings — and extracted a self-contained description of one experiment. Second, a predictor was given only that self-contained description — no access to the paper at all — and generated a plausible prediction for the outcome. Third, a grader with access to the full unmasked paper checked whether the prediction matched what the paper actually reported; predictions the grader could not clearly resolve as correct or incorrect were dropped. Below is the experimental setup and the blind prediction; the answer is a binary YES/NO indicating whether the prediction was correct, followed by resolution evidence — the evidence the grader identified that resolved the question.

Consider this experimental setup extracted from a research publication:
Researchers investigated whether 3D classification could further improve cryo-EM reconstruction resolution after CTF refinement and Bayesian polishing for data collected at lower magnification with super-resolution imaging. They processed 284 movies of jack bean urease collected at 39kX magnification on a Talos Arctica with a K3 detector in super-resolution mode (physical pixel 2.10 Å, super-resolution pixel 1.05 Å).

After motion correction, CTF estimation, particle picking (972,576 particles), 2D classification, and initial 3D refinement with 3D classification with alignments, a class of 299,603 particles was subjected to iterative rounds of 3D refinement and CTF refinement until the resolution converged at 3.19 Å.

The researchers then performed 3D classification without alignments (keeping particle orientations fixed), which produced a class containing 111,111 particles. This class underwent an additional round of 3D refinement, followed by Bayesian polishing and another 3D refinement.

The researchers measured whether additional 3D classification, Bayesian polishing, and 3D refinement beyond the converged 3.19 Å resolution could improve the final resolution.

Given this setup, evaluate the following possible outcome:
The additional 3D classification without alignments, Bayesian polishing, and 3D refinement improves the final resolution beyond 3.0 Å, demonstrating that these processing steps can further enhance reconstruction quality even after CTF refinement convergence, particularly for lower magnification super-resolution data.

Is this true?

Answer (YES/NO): NO